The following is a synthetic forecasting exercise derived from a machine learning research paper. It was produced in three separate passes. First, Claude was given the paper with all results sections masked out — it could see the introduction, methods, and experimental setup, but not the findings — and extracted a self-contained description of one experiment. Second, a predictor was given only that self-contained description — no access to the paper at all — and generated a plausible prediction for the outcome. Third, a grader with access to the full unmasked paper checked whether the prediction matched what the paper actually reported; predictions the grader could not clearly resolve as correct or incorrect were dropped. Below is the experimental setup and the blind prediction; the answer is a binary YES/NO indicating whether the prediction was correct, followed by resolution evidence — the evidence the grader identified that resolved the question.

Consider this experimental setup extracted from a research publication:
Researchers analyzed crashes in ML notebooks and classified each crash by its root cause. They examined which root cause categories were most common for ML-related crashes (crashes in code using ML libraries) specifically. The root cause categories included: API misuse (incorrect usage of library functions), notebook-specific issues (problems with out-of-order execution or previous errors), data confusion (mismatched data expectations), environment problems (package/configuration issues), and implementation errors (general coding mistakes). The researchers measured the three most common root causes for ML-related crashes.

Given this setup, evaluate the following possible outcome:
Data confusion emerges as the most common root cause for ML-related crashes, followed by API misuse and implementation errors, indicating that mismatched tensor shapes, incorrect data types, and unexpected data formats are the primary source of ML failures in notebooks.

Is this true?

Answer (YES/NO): NO